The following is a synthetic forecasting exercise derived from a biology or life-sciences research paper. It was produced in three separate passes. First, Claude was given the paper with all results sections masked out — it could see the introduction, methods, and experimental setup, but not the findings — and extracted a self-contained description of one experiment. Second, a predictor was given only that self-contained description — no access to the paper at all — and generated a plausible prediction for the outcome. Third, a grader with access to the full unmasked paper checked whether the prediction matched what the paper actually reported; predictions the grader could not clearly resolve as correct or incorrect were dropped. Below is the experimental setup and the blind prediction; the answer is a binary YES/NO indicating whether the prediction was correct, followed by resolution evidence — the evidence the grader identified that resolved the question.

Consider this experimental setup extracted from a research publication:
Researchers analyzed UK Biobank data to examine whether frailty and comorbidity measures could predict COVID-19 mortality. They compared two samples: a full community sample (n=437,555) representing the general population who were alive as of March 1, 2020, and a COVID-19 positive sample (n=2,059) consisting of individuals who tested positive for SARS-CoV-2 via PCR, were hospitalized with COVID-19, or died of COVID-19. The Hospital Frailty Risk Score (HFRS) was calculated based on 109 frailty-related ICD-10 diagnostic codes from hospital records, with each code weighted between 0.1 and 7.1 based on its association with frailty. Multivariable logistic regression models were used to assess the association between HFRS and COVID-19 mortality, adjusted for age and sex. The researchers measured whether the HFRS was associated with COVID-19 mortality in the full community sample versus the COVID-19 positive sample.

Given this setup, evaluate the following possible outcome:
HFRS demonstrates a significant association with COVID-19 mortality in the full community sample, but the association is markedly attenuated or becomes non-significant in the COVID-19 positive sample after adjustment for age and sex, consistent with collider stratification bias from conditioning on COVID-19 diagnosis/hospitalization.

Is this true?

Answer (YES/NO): YES